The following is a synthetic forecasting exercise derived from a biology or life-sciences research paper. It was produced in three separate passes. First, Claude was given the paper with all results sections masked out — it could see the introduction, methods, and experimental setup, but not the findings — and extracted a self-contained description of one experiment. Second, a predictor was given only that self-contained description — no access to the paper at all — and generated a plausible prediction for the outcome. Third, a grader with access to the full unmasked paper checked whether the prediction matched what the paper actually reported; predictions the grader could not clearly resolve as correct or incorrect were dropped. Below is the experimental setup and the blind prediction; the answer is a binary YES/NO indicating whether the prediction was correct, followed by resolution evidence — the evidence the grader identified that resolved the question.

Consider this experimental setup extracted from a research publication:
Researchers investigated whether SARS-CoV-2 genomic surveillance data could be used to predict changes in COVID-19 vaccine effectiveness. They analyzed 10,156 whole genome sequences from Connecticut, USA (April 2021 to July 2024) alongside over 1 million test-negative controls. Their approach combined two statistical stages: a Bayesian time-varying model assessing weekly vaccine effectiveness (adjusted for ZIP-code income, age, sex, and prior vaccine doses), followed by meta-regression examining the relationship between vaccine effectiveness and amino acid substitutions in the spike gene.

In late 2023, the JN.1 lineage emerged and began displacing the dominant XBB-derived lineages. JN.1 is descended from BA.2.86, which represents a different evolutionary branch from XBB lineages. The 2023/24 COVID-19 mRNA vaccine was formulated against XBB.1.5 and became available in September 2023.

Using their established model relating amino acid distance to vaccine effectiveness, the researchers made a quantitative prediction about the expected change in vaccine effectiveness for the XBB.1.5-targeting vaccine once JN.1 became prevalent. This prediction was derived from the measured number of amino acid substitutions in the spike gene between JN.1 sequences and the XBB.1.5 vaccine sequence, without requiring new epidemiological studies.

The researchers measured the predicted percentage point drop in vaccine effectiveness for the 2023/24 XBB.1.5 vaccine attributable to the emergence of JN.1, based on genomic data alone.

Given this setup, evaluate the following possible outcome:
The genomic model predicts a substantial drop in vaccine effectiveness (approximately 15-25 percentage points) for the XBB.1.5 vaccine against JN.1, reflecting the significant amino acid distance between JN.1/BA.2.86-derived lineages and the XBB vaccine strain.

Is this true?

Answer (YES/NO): NO